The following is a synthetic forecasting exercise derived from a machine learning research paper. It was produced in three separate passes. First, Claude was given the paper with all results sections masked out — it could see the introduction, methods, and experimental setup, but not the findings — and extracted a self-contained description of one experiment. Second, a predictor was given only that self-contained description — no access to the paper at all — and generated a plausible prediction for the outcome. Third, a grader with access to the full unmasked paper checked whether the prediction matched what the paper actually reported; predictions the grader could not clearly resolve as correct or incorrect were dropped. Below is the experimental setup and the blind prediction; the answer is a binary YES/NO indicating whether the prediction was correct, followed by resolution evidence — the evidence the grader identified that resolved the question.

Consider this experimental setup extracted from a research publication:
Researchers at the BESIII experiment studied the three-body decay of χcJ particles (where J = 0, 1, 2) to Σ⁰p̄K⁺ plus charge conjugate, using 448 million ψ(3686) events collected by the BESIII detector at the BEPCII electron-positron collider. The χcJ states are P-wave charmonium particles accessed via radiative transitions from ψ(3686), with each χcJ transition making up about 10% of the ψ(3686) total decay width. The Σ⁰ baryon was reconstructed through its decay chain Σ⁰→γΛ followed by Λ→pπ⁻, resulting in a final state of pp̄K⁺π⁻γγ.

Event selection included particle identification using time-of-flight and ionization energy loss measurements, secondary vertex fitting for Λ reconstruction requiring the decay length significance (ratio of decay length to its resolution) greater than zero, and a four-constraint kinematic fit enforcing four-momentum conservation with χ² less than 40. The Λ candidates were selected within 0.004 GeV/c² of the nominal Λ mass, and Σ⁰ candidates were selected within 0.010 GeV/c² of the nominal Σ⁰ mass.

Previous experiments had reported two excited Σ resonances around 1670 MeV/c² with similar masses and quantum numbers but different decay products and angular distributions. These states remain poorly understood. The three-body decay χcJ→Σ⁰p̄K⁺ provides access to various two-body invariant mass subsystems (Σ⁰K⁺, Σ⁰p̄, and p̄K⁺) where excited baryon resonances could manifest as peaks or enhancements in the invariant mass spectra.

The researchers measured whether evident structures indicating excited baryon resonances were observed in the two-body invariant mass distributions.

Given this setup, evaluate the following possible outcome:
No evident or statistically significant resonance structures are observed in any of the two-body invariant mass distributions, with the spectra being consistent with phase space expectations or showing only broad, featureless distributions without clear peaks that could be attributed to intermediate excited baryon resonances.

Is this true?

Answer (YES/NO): NO